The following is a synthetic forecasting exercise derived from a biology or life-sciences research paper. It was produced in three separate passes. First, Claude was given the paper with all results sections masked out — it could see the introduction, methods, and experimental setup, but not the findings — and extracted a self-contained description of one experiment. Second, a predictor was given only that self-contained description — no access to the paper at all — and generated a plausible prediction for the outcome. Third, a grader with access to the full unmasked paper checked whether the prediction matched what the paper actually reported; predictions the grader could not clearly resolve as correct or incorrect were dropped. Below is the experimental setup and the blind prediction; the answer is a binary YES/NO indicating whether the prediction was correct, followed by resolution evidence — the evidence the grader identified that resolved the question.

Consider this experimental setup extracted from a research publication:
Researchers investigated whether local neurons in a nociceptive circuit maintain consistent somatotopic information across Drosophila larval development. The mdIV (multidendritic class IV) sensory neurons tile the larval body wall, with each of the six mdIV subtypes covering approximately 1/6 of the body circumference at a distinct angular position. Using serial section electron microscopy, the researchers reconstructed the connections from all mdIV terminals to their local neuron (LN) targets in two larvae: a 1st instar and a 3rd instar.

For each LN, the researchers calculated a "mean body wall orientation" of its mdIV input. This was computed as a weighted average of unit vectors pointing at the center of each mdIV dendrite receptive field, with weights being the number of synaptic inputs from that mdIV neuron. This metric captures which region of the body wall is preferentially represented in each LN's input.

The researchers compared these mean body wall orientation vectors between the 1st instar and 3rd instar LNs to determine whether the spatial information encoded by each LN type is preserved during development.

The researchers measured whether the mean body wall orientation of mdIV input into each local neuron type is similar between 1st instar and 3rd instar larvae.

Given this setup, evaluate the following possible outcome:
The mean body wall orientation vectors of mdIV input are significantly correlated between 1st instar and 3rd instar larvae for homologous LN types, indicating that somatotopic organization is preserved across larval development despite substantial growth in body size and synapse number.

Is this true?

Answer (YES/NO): YES